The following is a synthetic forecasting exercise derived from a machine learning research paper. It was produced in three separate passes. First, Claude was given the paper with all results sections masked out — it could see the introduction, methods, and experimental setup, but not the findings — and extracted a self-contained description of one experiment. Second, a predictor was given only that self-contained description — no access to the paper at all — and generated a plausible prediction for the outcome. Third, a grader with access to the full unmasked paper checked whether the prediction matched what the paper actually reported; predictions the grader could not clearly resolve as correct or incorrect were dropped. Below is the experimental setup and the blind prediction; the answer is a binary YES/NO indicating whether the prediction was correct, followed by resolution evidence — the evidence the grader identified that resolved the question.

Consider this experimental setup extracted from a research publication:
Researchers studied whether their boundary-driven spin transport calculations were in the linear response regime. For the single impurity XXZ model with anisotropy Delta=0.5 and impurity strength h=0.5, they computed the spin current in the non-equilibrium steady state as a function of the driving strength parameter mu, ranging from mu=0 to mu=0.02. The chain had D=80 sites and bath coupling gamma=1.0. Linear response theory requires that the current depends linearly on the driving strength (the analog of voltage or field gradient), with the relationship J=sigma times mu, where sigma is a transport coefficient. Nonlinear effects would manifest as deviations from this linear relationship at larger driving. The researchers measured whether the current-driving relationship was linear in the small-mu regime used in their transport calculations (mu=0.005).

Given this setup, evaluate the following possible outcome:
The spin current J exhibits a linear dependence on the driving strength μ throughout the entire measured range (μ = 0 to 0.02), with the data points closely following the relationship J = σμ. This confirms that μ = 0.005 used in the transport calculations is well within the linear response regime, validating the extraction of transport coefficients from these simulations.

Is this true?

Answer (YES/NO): YES